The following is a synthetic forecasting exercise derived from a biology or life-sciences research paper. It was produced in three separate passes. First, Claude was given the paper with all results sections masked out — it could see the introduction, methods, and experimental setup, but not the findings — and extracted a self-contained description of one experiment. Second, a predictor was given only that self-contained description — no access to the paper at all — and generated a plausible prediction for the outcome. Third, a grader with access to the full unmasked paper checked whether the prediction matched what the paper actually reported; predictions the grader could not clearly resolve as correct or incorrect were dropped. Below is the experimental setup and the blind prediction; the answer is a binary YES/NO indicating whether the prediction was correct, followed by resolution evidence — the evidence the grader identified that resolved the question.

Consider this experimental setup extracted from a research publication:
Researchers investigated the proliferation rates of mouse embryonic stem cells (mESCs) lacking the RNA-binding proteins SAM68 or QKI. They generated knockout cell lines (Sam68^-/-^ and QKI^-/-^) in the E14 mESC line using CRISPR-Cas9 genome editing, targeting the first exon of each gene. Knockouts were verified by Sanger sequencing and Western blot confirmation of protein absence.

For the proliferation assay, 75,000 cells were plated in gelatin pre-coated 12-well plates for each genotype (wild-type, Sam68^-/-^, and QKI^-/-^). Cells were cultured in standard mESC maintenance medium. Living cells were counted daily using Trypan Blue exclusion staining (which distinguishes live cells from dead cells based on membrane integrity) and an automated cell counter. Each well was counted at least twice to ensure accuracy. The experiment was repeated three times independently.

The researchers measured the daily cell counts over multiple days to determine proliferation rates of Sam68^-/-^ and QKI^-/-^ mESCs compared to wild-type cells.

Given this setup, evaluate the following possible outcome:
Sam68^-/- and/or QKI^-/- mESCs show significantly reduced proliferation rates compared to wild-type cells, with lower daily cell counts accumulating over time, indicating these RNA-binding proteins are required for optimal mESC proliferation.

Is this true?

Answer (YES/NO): YES